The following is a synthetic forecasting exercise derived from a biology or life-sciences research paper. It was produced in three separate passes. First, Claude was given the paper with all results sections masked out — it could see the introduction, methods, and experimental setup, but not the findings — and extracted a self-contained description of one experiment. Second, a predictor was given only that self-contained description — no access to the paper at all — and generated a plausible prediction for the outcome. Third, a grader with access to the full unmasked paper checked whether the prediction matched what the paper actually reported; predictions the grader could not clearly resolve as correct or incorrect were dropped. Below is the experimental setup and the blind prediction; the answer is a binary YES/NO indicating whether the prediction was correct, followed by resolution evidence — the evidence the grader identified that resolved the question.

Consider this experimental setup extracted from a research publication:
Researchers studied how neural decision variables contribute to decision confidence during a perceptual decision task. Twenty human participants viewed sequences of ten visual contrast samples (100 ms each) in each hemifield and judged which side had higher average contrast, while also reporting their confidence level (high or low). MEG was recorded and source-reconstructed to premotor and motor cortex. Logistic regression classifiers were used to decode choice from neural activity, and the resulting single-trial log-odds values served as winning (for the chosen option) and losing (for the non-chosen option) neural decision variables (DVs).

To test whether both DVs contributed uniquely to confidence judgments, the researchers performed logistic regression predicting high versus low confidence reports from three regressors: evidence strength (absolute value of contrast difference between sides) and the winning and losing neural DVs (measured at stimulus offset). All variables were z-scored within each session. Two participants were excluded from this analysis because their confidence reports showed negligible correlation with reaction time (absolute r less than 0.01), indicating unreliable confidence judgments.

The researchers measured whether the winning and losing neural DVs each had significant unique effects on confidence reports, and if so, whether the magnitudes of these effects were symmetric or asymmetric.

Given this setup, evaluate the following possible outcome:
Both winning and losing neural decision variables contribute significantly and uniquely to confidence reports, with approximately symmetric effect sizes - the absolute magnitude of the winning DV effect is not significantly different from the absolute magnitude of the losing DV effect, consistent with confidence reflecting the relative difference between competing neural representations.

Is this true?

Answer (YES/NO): NO